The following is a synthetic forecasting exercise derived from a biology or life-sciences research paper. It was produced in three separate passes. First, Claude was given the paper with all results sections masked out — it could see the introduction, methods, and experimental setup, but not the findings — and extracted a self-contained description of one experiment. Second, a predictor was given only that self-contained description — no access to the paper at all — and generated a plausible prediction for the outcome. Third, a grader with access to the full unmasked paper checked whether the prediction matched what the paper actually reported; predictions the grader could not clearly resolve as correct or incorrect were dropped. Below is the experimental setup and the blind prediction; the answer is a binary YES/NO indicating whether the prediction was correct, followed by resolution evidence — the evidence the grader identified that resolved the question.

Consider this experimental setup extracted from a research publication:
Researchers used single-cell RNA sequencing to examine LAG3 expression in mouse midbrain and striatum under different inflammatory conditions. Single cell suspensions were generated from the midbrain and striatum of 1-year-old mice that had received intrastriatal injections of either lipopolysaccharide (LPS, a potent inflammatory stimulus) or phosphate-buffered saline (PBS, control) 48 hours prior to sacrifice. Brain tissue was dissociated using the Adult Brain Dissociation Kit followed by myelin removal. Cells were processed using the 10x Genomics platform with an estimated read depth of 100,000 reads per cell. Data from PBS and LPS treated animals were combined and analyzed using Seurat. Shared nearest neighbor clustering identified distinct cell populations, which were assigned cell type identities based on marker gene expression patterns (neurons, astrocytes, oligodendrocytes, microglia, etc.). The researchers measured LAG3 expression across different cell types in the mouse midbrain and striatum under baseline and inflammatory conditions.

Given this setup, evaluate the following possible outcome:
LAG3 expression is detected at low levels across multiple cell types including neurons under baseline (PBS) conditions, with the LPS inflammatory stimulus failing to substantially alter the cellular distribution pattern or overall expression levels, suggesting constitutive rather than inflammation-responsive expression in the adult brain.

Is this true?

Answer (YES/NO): NO